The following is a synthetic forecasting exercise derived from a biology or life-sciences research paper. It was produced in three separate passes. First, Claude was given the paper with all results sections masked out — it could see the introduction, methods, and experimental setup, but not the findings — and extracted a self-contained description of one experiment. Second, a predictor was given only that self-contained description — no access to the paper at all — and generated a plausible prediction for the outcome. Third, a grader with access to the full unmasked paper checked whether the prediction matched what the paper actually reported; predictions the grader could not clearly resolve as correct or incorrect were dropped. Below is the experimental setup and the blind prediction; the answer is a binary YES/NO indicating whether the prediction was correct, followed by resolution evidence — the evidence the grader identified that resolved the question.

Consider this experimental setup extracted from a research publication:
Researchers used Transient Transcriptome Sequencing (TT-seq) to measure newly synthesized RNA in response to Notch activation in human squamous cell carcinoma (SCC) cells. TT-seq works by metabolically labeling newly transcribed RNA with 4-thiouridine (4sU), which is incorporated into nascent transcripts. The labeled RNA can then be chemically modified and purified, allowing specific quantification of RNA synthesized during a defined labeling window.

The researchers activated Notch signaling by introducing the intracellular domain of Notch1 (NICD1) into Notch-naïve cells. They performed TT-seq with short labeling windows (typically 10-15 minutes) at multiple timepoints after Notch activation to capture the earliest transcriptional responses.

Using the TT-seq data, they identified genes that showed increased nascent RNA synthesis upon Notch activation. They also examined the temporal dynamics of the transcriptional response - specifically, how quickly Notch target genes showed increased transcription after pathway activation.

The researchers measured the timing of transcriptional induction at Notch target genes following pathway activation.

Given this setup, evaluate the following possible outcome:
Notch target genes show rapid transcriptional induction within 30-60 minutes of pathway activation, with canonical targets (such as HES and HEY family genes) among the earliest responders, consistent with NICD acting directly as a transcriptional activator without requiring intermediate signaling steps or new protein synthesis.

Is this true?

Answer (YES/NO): YES